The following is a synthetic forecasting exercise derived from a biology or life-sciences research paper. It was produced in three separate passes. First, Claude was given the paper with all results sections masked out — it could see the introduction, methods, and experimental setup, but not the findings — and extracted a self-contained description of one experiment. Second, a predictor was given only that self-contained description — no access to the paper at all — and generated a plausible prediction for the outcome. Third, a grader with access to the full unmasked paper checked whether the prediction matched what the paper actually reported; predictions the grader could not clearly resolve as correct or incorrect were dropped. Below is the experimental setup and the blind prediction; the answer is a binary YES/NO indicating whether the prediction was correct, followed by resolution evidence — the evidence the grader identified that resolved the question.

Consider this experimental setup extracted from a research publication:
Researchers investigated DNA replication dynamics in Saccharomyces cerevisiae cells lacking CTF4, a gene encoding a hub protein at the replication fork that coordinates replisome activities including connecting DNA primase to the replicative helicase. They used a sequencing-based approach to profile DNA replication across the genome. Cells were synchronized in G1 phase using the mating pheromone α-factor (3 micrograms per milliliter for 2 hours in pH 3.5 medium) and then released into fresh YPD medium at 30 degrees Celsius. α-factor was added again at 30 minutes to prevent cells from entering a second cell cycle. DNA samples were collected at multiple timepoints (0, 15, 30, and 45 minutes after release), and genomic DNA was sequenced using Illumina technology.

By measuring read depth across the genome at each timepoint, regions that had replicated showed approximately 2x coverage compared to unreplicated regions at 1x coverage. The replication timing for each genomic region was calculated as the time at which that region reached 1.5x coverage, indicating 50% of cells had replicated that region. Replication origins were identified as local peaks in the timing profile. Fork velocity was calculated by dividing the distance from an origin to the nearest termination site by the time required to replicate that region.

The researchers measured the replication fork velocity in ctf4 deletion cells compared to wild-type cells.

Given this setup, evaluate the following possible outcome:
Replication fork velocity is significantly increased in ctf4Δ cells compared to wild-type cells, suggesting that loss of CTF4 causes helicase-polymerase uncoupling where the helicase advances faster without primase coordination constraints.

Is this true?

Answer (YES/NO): NO